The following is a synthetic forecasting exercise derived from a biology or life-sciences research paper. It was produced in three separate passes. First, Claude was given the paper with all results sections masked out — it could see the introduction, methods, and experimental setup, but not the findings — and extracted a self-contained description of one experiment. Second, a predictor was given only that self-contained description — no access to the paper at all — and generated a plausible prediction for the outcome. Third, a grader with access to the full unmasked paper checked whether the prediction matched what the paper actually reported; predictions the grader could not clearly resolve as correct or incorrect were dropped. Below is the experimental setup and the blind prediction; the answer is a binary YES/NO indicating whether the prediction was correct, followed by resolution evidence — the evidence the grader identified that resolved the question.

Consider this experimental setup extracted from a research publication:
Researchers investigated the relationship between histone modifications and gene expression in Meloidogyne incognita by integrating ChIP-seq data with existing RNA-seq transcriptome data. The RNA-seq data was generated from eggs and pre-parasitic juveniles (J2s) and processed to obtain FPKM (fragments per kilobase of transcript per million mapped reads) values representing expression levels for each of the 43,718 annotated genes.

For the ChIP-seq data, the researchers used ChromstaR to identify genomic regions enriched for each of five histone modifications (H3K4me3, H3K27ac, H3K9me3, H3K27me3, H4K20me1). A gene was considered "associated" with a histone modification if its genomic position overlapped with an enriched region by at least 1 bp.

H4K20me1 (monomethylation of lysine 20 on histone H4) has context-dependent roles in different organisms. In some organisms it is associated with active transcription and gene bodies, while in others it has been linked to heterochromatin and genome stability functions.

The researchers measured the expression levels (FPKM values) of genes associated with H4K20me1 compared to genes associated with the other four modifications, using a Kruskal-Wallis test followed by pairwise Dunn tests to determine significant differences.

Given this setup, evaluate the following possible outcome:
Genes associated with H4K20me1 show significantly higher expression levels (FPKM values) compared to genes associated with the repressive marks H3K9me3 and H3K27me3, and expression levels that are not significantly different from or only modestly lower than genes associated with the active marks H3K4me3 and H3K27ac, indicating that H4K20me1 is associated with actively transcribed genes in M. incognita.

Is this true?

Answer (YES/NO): NO